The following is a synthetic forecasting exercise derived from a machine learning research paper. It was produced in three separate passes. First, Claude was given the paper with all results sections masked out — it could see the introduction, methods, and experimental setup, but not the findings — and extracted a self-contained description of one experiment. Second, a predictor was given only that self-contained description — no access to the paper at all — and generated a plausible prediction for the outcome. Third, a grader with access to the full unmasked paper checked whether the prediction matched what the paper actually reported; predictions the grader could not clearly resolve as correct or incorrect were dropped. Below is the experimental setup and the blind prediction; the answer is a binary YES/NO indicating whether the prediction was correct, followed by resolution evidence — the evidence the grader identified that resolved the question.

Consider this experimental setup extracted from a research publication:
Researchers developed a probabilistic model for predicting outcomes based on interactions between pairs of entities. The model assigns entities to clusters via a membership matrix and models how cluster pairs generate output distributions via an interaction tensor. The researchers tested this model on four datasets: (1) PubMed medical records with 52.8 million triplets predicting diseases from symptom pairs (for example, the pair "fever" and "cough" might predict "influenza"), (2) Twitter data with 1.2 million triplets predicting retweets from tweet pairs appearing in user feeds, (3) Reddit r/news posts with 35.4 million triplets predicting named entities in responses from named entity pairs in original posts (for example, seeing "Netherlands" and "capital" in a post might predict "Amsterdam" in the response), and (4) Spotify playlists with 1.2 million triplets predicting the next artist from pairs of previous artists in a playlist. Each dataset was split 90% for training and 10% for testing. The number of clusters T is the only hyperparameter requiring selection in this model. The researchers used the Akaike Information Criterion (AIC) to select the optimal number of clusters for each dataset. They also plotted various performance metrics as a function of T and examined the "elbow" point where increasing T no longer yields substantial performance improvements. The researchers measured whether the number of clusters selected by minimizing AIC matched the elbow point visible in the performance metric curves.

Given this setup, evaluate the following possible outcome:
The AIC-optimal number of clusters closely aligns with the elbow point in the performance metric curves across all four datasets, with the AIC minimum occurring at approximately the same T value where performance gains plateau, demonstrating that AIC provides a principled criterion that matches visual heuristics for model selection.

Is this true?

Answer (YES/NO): YES